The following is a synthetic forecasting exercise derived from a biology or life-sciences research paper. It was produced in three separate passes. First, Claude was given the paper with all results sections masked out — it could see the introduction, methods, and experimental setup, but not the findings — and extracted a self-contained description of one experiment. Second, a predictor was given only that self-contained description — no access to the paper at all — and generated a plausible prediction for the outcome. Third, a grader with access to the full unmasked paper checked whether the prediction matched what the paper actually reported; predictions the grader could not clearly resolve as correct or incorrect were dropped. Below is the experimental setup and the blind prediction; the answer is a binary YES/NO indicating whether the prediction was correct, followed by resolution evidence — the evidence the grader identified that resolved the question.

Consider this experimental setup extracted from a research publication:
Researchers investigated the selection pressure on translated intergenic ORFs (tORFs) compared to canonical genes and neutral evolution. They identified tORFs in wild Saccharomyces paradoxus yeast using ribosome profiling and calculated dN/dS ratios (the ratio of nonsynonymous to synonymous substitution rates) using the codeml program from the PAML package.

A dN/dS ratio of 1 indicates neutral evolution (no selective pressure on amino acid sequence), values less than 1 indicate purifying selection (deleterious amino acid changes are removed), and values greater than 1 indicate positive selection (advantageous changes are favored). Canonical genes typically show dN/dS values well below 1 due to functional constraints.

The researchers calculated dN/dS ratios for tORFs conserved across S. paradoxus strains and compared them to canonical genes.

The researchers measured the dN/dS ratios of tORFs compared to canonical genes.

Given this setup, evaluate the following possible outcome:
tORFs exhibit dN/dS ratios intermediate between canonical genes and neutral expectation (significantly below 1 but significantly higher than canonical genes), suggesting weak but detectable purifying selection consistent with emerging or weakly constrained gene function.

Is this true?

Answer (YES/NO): NO